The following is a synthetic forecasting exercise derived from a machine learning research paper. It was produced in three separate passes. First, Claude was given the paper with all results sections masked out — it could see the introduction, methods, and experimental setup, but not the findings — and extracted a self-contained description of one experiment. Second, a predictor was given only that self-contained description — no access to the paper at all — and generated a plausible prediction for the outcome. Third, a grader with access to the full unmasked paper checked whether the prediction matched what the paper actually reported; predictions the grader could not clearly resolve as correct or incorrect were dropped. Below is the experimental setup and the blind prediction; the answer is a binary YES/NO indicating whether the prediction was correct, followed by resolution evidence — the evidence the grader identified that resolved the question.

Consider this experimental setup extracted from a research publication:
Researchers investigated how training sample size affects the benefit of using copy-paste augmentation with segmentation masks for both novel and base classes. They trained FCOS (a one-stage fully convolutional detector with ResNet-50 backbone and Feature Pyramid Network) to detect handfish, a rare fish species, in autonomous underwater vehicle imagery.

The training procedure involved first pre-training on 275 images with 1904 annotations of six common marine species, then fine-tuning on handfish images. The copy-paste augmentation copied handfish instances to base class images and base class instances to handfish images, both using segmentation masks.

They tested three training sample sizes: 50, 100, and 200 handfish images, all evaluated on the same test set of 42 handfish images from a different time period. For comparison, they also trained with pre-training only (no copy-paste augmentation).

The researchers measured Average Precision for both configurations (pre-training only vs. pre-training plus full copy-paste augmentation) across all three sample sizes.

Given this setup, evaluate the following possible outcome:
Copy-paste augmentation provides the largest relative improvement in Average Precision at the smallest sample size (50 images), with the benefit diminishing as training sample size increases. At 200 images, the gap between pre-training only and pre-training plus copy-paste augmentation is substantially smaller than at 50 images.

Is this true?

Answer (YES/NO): NO